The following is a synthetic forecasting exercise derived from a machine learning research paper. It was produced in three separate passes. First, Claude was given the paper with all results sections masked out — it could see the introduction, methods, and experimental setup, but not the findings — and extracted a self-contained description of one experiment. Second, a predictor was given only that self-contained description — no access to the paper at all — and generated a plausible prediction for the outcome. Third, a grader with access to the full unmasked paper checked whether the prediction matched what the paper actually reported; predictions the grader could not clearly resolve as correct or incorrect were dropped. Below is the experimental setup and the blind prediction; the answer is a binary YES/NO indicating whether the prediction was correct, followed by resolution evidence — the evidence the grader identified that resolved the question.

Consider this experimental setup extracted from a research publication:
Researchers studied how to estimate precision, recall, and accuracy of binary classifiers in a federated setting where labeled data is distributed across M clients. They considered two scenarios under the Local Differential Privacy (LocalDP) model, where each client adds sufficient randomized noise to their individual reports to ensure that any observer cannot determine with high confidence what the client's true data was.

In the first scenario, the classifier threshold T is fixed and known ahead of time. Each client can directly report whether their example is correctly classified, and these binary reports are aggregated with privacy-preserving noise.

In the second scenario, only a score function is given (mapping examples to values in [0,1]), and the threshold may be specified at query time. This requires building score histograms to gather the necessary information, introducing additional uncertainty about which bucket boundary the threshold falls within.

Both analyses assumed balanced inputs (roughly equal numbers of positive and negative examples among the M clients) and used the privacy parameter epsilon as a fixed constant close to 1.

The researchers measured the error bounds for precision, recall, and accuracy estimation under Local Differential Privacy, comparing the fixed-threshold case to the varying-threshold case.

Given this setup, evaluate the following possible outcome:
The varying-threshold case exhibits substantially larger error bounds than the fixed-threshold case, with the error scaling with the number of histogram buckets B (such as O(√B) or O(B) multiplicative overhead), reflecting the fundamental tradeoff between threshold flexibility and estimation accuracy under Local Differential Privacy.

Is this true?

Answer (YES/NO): NO